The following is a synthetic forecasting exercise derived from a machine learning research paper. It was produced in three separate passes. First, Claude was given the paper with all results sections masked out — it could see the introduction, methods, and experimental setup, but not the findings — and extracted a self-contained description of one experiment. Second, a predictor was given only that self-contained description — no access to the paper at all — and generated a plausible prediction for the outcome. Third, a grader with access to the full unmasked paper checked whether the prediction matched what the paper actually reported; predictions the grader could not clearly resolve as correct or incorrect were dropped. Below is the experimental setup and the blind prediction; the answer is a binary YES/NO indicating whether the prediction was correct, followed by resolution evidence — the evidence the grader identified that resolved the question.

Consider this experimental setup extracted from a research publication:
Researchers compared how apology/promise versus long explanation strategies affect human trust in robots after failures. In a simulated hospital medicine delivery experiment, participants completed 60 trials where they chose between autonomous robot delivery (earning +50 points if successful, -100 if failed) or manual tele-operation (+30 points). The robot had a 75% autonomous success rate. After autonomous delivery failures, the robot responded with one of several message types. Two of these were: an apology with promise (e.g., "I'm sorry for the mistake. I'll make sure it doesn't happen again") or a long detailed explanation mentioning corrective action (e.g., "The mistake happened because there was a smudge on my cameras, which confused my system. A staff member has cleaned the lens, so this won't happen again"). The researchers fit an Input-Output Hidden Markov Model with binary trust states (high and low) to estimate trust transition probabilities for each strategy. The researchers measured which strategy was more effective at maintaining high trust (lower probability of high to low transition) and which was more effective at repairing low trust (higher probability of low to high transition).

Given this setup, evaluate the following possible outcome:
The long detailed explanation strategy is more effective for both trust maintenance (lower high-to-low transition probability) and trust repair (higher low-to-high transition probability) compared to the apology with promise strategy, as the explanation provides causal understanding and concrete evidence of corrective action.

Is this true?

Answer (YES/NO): YES